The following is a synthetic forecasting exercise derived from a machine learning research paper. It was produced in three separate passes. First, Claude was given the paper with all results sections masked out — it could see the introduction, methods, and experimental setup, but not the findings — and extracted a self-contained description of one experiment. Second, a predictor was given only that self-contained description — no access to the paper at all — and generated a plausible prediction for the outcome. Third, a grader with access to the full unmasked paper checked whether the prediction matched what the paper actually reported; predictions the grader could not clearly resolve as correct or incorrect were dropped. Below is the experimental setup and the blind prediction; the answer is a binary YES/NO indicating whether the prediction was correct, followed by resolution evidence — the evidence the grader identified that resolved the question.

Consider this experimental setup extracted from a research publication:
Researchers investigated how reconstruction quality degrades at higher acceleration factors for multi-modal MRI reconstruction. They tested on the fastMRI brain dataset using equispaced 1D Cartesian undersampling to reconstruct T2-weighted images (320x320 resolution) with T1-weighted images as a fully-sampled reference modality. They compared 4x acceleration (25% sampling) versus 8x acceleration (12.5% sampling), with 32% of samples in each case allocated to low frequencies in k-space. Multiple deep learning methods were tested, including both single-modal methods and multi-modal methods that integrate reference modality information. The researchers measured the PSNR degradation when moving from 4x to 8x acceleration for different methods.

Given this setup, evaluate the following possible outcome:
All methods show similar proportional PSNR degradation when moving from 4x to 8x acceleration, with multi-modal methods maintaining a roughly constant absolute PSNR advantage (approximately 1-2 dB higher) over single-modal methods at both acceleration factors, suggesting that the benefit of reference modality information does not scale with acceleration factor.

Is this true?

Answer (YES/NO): NO